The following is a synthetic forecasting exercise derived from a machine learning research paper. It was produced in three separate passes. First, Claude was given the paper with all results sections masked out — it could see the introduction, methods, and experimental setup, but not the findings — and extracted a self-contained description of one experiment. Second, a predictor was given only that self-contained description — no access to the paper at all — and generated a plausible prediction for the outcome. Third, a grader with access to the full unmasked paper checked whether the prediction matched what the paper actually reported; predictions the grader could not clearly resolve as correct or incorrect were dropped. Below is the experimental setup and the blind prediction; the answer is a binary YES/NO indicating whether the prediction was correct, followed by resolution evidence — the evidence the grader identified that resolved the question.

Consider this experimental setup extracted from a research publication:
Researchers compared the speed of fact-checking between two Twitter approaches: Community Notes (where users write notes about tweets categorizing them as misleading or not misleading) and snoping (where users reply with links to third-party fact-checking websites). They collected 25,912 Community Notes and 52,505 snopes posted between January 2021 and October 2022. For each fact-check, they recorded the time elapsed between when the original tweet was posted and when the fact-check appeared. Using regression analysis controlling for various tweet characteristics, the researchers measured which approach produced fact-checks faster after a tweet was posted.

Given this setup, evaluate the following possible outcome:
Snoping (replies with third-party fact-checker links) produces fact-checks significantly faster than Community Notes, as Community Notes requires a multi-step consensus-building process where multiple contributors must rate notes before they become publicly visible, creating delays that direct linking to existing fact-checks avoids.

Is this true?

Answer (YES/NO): YES